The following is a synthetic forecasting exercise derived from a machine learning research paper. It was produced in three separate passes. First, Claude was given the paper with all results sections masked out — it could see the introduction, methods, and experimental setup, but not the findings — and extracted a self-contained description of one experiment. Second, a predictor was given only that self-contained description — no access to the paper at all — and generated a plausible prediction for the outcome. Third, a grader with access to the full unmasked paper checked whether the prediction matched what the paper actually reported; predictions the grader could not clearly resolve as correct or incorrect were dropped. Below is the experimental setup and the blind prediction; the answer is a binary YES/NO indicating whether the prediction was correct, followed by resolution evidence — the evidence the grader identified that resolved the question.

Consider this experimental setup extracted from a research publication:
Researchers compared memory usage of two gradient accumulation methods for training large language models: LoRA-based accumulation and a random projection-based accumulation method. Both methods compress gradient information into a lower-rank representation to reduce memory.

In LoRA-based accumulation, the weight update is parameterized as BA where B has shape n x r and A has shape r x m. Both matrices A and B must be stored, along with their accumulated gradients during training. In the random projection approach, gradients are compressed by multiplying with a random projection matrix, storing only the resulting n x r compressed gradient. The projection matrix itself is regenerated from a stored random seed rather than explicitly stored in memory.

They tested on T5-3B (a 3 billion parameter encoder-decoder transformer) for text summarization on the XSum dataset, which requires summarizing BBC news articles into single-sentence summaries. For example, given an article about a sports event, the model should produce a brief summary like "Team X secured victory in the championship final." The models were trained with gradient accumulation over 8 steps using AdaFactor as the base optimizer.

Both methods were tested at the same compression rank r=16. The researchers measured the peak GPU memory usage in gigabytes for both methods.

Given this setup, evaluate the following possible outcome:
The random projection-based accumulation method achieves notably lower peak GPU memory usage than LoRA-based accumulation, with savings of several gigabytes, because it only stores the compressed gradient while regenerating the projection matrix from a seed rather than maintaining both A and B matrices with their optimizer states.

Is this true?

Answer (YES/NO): YES